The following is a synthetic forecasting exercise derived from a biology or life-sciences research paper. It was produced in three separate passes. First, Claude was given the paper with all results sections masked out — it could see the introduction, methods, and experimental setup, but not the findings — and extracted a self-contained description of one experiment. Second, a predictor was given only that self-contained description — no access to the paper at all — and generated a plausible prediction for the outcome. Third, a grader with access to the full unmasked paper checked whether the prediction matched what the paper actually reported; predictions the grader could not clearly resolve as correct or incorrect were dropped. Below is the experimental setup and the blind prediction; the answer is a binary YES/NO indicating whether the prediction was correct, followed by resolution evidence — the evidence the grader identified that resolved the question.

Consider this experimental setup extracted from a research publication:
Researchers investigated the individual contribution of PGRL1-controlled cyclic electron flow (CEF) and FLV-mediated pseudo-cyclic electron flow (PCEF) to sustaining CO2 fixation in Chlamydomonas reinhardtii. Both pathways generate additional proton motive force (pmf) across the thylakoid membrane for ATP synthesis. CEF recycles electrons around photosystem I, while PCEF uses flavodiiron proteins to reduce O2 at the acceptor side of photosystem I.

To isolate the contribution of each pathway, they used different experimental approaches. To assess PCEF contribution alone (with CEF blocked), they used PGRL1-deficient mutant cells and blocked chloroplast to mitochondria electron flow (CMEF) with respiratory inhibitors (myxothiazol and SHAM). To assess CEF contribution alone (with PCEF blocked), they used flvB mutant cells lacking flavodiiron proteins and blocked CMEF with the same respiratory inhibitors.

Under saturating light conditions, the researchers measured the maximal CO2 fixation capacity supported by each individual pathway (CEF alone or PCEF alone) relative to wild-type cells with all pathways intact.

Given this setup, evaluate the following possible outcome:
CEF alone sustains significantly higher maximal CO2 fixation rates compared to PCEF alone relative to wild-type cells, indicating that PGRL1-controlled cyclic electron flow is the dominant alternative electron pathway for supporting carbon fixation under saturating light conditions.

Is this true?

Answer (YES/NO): NO